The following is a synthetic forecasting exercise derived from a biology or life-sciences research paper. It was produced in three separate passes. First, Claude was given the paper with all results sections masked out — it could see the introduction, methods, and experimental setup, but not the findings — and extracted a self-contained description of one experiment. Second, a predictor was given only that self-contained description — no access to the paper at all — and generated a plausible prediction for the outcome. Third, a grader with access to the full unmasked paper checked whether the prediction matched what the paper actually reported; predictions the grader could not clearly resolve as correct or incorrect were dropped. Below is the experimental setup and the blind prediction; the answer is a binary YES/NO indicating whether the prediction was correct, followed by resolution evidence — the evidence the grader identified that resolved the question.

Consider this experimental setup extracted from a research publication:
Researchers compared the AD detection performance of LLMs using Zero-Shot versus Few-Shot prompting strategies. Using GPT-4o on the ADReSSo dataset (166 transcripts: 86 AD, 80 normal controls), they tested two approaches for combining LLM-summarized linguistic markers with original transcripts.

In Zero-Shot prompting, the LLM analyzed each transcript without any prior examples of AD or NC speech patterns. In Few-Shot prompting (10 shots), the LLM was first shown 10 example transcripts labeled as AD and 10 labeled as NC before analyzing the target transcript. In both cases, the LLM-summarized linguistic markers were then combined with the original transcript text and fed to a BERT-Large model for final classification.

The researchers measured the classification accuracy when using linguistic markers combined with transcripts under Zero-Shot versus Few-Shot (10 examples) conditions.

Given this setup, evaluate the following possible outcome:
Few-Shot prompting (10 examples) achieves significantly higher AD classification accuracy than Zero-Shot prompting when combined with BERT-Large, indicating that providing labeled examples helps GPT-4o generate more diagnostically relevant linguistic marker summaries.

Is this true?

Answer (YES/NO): YES